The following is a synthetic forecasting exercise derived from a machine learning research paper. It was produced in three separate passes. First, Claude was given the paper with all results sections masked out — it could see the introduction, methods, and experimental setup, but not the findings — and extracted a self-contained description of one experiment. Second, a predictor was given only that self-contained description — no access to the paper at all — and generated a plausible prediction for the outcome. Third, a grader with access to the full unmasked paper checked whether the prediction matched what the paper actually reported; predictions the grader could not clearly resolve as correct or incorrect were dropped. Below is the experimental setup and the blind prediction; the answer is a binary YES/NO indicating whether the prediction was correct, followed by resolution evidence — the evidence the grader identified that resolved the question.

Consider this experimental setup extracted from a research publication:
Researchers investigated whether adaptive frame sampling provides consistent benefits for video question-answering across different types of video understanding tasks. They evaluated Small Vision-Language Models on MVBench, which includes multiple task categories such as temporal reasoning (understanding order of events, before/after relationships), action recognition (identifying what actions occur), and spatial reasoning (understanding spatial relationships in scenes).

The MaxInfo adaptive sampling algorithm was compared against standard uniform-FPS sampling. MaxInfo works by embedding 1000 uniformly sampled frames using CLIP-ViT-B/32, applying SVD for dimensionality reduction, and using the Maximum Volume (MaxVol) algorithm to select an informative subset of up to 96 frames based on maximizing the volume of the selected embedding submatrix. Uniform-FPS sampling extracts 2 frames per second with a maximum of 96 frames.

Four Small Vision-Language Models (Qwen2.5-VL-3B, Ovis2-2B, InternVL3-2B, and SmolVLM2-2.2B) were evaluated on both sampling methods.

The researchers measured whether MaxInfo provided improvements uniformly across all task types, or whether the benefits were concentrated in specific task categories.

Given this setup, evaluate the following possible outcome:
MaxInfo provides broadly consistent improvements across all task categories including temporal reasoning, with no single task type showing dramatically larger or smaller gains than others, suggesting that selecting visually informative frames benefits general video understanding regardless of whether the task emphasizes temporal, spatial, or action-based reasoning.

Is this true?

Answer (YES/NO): NO